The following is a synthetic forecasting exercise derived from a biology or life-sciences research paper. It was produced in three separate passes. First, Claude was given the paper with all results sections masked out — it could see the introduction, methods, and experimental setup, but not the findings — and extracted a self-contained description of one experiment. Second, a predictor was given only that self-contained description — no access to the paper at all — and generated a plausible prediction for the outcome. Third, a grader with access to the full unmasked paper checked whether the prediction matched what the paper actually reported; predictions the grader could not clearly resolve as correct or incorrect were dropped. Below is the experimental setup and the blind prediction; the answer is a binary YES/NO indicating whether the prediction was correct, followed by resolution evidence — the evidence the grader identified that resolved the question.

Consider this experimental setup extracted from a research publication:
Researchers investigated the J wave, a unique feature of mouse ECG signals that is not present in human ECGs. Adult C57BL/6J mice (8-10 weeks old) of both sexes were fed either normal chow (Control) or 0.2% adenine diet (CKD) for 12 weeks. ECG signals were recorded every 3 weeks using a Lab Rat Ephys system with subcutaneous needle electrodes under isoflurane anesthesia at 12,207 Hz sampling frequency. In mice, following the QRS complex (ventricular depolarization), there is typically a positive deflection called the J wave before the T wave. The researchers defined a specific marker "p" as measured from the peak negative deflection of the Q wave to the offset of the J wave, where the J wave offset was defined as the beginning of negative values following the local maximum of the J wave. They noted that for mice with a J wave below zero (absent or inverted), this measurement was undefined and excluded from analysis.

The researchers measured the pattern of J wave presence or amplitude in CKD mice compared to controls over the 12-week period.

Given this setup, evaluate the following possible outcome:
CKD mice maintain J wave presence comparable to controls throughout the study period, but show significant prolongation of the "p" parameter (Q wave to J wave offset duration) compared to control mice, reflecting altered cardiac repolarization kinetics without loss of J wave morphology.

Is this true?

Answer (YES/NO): NO